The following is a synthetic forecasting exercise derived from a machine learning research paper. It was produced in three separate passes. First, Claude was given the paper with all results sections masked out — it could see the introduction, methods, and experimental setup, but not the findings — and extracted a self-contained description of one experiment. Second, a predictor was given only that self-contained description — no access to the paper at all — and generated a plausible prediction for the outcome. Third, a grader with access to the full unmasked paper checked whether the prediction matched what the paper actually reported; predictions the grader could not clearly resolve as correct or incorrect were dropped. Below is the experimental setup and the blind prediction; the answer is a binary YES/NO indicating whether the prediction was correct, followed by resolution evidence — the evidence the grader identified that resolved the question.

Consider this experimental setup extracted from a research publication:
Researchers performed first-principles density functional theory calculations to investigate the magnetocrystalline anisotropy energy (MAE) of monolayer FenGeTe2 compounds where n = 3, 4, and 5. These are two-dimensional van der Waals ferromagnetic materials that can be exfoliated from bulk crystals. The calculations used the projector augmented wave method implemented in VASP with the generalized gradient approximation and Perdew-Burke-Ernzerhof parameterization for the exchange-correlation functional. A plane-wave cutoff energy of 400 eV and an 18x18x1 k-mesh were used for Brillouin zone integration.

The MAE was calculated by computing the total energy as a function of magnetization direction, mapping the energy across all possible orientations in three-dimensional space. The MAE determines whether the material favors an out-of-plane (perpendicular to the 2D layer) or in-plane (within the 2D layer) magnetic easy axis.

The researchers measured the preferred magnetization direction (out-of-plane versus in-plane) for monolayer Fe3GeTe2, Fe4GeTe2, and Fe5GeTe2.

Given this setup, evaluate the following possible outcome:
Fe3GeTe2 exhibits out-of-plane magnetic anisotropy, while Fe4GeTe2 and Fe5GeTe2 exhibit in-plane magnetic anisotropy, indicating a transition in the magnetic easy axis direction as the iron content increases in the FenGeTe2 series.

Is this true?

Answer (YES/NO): YES